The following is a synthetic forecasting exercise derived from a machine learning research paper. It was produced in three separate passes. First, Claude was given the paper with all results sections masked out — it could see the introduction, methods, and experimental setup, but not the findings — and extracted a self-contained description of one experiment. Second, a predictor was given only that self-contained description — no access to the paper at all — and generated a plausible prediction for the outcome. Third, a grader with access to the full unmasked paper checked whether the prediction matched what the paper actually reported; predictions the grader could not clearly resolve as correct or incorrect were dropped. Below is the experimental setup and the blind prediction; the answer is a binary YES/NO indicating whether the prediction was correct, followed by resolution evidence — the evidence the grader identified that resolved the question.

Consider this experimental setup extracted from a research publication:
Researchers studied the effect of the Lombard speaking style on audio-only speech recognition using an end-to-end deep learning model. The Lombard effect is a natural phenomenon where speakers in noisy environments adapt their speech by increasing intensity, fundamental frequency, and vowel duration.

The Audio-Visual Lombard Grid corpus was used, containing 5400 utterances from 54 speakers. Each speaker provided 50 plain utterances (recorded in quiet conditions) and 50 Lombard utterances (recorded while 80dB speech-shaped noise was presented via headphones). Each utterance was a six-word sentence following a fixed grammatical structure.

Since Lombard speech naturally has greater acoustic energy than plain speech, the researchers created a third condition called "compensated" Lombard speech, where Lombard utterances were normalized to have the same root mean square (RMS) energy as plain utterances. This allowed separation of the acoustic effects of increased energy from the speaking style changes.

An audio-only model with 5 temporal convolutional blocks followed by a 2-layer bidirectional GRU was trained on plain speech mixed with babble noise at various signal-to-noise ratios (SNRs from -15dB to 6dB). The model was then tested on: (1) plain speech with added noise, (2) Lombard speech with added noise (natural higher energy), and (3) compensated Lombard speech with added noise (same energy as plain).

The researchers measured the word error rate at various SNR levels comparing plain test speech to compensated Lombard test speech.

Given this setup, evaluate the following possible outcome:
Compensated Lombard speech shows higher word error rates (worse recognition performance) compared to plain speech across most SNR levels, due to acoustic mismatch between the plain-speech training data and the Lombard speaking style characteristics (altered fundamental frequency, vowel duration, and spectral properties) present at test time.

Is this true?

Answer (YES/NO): NO